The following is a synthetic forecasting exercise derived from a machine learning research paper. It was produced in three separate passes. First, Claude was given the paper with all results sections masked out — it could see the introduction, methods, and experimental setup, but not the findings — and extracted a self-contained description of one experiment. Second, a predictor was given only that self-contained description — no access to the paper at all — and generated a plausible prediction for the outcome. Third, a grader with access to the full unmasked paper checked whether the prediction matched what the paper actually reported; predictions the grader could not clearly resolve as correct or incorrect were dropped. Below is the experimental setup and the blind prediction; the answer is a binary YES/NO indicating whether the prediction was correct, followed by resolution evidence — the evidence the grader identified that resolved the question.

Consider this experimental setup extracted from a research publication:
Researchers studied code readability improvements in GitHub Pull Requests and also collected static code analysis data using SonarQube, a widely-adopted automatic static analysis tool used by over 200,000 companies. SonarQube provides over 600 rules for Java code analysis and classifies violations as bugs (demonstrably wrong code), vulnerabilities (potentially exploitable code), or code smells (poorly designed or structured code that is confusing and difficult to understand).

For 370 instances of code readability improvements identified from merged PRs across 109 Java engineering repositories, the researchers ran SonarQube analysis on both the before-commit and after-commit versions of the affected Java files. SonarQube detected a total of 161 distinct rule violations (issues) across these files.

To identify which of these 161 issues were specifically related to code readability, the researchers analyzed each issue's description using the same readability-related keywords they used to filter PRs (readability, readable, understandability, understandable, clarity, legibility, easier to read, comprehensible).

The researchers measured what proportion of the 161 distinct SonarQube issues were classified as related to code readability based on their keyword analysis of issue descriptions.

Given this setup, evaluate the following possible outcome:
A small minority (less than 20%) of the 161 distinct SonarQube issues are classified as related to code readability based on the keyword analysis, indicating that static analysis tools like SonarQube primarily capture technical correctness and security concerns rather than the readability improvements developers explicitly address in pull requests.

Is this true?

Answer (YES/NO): NO